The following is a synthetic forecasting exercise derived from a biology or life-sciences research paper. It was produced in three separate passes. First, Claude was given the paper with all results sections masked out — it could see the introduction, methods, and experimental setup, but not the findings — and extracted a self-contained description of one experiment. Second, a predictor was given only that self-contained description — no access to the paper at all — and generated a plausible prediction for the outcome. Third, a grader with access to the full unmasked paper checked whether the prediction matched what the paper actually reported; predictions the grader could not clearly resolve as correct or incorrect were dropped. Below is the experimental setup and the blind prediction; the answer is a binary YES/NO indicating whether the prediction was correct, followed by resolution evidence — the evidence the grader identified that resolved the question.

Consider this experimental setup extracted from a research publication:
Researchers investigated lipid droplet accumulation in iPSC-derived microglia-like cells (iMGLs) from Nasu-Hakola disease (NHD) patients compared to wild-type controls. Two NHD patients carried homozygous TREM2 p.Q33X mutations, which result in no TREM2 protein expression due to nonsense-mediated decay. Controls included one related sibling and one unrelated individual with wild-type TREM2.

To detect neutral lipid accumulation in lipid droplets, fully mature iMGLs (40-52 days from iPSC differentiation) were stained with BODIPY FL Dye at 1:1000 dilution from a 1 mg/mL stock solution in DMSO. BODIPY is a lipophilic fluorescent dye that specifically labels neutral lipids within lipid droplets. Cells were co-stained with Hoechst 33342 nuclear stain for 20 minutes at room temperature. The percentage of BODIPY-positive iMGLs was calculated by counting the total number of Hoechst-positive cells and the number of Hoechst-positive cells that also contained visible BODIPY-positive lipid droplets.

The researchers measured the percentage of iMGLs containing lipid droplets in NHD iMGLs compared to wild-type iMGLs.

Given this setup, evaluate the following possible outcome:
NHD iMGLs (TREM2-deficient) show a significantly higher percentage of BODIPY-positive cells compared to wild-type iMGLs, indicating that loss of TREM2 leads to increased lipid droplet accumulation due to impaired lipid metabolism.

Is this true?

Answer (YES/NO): NO